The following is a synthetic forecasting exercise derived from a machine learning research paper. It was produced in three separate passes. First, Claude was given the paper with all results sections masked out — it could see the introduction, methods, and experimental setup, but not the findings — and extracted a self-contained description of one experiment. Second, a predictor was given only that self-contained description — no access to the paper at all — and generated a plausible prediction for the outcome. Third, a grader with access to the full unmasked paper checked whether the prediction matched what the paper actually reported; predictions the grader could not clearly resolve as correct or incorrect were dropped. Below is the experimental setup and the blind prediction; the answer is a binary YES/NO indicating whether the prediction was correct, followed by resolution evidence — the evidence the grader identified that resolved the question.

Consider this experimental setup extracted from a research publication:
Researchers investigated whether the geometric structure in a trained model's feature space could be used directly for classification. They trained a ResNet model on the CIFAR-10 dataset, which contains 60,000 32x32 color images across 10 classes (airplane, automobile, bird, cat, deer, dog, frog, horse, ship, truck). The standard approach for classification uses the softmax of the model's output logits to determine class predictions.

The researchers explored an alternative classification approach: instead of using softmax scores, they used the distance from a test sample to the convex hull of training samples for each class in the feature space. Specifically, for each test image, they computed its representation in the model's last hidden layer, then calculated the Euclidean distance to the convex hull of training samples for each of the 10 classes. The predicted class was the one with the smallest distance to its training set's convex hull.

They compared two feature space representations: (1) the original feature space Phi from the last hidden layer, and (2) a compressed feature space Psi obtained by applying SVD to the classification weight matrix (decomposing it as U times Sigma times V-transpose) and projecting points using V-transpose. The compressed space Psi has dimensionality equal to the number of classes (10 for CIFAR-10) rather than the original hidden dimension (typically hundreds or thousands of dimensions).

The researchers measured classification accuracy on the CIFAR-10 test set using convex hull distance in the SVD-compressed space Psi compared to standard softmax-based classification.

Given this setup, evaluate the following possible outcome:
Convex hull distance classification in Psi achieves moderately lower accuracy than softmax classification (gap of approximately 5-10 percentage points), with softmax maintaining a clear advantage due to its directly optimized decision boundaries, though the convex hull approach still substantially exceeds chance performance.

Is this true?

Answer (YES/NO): NO